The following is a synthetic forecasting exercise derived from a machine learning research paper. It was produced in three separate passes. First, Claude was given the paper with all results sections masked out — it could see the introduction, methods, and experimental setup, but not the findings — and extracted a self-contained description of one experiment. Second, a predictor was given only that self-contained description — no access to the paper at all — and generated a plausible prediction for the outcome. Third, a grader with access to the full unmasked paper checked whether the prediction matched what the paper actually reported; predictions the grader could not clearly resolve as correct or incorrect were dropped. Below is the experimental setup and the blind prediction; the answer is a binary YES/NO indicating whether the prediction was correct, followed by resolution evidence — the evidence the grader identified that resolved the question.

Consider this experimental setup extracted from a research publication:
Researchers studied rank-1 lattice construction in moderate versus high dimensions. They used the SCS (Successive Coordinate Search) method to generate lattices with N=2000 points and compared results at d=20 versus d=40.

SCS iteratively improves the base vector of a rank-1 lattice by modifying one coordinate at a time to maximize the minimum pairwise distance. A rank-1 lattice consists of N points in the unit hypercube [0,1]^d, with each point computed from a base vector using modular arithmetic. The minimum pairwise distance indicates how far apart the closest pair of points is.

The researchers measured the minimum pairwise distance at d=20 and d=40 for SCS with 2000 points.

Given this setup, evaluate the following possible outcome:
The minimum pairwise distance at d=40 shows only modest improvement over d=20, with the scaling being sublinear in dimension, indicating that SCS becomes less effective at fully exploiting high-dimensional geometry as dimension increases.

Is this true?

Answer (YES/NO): NO